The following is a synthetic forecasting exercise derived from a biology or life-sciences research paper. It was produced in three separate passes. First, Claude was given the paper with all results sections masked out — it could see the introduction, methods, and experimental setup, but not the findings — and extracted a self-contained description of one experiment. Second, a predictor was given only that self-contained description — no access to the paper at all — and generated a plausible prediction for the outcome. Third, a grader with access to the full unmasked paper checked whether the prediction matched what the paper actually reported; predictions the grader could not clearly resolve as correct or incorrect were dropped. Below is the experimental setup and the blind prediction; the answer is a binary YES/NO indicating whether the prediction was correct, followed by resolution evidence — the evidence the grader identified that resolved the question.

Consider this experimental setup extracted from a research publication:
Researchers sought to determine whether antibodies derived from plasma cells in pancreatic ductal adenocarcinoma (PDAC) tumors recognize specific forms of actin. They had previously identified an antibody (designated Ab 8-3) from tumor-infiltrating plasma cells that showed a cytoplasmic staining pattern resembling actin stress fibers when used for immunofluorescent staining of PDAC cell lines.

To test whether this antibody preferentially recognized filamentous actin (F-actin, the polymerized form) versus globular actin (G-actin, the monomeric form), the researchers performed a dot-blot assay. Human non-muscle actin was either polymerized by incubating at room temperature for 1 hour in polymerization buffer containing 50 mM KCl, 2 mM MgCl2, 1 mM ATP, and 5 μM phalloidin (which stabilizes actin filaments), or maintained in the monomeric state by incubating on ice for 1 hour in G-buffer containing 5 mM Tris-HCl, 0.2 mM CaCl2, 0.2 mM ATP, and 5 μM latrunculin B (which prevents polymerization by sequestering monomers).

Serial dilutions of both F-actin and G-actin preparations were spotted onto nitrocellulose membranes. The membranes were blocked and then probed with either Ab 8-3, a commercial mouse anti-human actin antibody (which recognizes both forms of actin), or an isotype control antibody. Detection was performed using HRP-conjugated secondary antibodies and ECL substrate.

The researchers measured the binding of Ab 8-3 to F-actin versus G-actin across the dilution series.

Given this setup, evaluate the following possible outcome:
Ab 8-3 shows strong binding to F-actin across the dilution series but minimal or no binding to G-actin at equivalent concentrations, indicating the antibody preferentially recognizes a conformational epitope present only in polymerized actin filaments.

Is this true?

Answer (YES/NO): YES